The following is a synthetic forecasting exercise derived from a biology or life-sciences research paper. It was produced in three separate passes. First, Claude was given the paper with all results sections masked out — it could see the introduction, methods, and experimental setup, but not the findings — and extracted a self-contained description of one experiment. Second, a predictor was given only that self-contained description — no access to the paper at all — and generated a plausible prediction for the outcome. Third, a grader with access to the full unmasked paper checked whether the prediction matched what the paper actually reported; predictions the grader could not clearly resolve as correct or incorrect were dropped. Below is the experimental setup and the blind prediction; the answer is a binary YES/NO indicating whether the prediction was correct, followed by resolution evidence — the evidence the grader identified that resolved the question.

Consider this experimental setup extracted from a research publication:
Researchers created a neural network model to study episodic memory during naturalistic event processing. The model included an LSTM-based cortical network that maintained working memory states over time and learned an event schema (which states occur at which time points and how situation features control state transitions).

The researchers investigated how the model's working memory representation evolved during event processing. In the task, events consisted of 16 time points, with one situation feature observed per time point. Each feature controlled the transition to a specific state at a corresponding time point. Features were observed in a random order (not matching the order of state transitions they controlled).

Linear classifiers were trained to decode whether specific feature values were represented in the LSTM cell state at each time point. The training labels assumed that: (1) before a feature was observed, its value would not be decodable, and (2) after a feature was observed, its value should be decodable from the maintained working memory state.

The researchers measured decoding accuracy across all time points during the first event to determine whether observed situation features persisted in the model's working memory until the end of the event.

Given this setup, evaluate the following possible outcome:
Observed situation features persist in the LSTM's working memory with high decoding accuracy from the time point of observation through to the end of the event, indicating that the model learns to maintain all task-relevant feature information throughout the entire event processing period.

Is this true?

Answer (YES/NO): YES